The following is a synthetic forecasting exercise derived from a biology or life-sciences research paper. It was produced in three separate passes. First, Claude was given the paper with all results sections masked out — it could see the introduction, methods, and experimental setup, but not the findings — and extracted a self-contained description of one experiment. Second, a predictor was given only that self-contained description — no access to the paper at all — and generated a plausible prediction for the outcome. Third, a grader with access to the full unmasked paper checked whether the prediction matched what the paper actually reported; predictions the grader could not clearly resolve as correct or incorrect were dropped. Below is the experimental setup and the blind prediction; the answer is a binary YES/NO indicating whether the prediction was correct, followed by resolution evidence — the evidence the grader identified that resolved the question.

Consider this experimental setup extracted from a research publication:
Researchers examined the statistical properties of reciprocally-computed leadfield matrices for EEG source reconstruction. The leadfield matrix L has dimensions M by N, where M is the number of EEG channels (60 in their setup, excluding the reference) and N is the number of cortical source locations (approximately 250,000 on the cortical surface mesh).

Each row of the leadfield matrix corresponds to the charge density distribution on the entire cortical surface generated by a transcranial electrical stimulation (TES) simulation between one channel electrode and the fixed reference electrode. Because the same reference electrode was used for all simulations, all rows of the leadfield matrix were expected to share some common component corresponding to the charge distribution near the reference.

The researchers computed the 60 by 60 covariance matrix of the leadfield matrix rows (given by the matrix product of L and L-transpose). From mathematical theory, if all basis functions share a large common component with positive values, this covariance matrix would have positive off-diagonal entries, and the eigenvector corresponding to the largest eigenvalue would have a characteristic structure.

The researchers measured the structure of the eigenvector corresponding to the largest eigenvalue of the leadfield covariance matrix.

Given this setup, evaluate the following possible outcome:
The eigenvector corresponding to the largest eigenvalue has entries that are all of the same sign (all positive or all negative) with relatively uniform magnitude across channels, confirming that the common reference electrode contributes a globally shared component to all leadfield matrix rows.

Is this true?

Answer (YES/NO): YES